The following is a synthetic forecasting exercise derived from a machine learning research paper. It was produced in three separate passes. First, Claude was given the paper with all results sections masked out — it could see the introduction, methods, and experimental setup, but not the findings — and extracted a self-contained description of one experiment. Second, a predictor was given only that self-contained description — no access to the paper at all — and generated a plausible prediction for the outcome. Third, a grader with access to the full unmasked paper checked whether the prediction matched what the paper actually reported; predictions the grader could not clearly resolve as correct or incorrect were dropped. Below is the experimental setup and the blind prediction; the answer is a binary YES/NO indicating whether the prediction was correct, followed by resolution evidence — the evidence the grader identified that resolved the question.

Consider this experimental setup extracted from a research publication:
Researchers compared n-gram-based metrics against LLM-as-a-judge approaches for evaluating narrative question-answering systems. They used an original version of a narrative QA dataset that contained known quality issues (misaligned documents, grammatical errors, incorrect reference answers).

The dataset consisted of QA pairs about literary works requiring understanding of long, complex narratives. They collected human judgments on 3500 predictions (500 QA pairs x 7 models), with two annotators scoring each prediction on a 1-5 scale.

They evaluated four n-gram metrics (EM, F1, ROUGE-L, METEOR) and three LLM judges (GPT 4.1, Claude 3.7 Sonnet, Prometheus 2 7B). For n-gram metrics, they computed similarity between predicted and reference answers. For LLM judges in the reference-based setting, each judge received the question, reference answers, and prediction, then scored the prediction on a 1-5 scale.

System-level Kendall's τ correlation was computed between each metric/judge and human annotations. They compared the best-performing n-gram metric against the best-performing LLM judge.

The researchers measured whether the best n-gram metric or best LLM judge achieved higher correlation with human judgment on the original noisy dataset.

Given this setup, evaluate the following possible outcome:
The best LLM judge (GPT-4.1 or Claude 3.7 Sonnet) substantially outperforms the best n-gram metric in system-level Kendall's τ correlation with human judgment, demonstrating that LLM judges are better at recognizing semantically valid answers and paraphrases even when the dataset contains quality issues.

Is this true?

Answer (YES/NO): YES